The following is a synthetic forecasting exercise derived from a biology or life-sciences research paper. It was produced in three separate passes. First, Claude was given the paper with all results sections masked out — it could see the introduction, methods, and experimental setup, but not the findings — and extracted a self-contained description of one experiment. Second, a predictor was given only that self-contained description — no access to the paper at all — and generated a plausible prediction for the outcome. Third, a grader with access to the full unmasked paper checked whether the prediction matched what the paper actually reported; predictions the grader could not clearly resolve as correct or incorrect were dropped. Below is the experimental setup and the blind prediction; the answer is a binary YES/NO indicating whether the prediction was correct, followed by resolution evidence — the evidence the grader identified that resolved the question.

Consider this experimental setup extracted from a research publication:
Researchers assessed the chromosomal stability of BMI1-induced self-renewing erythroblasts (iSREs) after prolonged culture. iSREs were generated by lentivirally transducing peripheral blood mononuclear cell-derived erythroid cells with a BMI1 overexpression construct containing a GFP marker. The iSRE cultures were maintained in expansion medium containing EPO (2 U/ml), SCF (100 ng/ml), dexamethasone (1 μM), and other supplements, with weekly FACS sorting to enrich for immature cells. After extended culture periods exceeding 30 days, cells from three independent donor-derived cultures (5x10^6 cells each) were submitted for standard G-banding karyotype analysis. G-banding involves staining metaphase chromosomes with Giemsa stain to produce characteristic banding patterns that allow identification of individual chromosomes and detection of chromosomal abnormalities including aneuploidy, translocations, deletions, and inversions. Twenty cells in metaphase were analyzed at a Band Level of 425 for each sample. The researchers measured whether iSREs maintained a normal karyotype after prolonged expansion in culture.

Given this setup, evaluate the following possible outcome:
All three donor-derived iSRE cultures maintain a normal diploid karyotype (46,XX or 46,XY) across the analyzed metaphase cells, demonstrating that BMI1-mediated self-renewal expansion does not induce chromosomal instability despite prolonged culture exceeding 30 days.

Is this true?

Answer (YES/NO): YES